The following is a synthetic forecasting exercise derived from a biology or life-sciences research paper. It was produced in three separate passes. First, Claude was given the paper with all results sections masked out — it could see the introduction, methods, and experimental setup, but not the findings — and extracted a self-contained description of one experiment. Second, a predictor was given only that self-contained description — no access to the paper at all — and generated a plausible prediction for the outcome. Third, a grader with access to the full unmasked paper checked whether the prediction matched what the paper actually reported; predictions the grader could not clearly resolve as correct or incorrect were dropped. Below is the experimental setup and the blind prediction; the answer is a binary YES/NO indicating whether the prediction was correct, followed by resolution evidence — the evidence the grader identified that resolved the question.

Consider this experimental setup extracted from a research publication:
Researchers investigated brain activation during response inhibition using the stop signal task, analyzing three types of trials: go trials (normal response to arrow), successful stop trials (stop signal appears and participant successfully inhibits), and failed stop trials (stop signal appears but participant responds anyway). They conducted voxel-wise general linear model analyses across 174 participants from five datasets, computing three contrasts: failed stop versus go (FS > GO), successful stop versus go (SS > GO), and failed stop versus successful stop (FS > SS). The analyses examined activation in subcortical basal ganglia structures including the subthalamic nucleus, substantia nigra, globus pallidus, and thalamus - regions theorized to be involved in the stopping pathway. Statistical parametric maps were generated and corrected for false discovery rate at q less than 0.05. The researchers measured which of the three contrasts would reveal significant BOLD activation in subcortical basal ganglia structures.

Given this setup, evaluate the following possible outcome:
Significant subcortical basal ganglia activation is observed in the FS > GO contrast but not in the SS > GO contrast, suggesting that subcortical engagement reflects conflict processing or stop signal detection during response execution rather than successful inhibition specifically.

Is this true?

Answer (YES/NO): YES